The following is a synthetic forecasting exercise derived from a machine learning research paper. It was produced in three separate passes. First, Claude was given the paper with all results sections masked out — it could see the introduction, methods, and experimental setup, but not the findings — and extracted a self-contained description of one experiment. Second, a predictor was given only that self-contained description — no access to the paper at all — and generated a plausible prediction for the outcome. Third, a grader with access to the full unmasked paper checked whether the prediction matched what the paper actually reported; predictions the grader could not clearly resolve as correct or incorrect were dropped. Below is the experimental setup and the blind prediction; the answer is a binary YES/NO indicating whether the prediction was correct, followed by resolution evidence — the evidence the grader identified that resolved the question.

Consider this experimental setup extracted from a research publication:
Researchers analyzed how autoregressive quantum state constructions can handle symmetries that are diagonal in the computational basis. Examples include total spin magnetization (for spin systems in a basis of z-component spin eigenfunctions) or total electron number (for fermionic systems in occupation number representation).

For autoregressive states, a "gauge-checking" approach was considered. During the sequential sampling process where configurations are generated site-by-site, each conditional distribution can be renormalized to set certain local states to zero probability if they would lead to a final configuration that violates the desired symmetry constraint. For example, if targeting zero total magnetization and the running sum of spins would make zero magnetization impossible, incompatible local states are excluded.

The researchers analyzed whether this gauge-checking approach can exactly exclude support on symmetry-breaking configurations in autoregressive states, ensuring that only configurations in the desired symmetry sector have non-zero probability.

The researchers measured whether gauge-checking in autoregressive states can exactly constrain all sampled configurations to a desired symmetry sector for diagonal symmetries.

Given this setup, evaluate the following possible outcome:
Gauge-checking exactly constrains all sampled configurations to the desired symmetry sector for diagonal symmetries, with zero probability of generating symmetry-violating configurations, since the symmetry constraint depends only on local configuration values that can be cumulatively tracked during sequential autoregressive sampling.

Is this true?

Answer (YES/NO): YES